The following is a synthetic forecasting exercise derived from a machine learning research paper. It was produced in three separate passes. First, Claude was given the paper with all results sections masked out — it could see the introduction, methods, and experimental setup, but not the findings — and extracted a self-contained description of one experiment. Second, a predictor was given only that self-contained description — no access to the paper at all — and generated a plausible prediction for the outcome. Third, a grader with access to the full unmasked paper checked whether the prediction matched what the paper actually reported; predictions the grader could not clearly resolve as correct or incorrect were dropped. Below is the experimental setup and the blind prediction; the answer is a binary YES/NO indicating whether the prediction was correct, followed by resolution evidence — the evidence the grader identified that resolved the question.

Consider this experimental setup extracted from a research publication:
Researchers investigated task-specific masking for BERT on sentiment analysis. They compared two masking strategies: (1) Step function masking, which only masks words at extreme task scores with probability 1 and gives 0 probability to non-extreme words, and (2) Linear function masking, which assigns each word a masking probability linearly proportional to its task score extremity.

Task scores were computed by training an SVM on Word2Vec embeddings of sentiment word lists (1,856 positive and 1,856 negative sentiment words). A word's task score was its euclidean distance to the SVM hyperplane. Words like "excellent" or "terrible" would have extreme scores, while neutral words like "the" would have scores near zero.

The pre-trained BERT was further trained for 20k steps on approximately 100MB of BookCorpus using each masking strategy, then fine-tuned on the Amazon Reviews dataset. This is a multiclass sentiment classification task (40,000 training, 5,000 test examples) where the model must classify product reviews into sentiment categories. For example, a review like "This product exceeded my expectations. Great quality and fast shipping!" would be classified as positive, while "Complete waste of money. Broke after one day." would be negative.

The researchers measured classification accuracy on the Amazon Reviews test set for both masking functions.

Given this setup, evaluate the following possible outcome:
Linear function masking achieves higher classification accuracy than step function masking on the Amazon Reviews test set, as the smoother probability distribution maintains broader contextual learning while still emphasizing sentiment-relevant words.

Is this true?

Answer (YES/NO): YES